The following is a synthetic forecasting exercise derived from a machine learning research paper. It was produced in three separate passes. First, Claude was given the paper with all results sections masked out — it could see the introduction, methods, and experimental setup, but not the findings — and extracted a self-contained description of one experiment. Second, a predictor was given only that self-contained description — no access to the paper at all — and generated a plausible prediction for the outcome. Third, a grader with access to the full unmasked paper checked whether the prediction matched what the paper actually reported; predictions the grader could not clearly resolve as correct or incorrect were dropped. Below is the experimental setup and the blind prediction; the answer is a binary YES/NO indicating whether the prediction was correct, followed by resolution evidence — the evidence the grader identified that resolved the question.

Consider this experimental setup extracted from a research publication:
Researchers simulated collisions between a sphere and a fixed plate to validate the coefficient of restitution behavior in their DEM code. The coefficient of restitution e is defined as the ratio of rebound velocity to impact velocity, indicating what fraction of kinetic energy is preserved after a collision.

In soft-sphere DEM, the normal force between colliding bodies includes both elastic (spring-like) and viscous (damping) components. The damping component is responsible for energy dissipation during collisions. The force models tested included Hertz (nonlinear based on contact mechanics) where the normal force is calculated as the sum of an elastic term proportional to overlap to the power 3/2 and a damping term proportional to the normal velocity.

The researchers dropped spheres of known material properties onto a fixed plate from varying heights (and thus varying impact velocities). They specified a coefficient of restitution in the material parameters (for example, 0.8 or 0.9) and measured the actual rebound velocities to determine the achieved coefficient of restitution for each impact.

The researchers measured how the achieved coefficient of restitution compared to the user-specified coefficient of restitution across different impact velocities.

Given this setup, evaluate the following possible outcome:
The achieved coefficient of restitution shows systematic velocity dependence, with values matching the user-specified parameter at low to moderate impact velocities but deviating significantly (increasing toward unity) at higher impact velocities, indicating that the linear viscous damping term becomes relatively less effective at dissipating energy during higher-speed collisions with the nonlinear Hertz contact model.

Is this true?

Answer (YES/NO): NO